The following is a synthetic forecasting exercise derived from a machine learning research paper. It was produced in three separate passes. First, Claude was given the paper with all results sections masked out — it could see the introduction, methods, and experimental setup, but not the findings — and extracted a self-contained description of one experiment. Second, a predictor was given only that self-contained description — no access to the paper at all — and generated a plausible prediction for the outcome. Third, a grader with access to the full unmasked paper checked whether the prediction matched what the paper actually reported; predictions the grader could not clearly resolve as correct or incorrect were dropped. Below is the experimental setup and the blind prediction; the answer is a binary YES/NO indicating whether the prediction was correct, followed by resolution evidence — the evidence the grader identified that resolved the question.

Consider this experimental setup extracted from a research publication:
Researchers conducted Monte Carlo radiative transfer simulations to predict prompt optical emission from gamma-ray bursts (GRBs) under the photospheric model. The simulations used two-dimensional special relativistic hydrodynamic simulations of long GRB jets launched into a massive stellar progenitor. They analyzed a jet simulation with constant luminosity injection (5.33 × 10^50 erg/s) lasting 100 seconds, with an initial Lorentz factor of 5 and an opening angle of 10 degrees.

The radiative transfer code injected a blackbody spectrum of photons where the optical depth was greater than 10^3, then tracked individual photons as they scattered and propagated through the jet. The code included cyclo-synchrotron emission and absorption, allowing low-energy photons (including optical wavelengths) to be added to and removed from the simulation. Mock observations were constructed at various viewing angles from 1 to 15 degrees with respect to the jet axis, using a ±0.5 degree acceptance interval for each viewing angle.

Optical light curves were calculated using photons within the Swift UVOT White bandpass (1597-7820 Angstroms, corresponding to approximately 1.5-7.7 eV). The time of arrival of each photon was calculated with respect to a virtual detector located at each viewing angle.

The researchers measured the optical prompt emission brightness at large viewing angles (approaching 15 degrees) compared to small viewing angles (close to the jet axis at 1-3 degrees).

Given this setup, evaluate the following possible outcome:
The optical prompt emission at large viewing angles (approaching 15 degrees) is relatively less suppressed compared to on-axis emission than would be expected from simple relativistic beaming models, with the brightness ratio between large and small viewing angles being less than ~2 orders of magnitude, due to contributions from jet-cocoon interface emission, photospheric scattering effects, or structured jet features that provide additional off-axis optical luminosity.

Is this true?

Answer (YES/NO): YES